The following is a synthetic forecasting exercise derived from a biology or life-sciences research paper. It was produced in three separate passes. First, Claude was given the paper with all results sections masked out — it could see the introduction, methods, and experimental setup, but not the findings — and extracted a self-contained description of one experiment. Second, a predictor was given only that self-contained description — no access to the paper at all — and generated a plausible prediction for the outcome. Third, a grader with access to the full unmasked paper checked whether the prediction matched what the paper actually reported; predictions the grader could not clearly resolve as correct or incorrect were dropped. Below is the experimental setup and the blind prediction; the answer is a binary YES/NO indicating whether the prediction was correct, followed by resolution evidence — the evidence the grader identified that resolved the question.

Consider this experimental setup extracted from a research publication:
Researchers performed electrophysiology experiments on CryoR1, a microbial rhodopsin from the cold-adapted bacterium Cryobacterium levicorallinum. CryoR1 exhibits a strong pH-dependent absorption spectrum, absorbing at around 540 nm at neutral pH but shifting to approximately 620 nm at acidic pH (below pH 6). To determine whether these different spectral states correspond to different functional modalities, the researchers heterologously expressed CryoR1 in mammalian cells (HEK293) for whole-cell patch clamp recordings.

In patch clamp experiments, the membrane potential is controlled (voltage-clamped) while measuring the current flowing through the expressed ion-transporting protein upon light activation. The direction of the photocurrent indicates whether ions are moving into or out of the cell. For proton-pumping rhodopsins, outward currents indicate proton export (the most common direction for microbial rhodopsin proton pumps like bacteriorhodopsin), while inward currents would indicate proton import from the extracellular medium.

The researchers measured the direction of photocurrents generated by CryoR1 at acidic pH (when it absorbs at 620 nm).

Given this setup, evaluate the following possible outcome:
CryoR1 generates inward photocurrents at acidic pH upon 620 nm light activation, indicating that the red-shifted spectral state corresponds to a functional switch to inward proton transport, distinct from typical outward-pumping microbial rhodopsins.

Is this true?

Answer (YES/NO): YES